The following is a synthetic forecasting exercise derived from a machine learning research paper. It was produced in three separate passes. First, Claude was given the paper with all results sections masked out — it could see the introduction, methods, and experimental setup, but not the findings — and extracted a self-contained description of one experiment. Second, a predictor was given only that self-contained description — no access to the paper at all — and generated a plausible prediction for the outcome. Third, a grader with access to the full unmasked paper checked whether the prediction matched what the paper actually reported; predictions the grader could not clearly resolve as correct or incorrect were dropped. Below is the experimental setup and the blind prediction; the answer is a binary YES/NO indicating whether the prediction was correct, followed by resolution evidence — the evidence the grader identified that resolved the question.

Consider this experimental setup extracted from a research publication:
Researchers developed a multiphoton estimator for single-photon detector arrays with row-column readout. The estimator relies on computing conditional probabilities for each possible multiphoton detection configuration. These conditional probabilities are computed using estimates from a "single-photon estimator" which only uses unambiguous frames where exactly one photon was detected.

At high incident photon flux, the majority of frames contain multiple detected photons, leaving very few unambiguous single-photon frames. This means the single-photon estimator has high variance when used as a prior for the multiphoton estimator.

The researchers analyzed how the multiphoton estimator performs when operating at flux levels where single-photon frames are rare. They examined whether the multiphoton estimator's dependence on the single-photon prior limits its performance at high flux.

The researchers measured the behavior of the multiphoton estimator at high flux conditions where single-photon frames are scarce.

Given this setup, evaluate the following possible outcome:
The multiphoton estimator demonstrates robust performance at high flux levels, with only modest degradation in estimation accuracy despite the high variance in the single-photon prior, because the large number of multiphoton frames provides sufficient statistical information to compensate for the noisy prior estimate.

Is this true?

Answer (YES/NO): NO